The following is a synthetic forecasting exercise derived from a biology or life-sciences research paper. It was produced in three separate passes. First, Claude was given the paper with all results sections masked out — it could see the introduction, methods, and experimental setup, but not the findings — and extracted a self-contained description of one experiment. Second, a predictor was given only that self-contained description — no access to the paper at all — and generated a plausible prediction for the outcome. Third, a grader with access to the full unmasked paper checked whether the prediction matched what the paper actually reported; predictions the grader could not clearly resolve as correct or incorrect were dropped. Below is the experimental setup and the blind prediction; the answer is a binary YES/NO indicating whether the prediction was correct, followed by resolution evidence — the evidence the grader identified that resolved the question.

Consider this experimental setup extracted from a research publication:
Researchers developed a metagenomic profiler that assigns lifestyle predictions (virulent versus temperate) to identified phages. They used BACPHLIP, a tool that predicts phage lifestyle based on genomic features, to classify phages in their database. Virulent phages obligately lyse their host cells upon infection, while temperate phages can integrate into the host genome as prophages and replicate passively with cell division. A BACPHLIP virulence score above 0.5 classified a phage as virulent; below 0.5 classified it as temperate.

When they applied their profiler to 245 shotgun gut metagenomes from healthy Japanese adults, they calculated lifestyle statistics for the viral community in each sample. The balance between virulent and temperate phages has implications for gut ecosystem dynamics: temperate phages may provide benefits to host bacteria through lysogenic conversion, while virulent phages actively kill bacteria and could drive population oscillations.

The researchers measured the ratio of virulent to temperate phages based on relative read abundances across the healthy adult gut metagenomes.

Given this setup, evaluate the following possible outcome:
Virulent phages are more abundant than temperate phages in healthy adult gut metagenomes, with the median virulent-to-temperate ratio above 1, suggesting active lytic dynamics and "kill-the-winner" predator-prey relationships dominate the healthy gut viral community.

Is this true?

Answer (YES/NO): NO